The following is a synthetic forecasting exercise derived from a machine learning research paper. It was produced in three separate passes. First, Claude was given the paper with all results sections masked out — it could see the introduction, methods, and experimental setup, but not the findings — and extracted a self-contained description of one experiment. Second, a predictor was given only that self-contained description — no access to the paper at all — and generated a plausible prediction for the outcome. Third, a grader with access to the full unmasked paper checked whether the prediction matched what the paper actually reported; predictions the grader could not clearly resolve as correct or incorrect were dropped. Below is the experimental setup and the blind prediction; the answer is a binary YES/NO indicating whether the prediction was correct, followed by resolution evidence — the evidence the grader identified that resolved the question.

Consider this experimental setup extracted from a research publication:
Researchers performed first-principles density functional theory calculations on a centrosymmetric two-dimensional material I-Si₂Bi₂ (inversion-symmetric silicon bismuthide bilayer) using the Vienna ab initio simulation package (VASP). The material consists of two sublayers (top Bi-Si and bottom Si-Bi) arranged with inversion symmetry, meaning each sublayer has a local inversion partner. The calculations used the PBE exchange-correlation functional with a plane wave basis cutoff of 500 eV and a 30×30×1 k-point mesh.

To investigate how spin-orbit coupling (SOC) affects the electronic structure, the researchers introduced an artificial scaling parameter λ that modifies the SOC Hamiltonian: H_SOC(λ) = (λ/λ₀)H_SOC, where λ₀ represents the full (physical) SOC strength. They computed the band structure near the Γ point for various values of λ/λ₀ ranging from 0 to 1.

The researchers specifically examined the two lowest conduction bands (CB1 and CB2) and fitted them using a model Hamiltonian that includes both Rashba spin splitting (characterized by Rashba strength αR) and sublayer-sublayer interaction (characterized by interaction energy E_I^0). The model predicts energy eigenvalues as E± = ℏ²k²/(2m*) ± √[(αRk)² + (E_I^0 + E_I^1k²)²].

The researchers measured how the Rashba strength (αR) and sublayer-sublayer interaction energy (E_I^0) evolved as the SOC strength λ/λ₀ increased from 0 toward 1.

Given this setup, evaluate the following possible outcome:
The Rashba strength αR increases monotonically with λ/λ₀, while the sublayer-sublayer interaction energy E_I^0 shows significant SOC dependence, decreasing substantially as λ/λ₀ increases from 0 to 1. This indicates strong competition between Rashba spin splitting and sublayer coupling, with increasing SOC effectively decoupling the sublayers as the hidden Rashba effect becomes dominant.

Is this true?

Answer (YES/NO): YES